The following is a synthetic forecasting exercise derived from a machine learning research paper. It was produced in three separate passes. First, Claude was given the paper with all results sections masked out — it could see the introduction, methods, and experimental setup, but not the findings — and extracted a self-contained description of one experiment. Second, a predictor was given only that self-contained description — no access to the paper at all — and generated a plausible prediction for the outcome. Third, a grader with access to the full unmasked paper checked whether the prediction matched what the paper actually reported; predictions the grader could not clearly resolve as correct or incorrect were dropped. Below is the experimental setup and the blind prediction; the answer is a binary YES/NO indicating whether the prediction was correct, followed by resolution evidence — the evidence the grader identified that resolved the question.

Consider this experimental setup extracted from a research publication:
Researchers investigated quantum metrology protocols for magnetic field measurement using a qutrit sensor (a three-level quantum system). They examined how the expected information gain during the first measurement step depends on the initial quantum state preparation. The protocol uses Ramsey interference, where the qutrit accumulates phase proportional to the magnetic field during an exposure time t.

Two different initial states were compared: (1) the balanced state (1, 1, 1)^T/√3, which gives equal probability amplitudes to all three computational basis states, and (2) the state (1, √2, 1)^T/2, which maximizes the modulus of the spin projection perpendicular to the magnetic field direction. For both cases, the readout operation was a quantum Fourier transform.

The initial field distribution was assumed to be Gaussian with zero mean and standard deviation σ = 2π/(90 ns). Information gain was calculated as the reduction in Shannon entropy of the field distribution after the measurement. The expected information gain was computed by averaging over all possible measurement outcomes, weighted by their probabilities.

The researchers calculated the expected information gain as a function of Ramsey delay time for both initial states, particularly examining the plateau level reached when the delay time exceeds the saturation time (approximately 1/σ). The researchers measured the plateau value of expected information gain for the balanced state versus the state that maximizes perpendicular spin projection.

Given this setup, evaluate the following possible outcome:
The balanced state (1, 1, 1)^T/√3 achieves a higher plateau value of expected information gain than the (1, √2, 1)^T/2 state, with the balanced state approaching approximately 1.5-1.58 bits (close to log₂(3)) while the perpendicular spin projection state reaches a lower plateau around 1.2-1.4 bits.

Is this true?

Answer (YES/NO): NO